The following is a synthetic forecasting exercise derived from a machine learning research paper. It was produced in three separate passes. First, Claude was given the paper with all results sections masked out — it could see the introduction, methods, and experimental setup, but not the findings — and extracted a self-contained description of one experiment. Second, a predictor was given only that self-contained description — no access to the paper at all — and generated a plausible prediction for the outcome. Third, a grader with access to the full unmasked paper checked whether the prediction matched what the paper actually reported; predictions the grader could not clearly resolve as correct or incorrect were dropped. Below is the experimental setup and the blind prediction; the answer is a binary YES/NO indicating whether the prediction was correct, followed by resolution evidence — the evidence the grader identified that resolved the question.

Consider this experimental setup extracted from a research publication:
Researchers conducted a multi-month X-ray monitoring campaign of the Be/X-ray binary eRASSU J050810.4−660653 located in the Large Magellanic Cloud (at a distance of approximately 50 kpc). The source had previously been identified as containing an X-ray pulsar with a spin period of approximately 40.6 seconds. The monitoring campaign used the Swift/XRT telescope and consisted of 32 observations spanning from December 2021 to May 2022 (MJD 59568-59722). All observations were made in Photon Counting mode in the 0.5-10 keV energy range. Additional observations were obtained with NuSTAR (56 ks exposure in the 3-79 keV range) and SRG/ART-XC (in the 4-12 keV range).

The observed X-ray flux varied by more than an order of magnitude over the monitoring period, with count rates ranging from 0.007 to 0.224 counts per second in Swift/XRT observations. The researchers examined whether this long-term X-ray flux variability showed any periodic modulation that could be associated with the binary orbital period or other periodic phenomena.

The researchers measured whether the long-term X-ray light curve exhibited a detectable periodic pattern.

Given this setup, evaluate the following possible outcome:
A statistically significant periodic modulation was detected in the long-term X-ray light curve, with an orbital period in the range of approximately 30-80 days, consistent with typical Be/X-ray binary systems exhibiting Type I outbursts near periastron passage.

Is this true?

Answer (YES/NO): YES